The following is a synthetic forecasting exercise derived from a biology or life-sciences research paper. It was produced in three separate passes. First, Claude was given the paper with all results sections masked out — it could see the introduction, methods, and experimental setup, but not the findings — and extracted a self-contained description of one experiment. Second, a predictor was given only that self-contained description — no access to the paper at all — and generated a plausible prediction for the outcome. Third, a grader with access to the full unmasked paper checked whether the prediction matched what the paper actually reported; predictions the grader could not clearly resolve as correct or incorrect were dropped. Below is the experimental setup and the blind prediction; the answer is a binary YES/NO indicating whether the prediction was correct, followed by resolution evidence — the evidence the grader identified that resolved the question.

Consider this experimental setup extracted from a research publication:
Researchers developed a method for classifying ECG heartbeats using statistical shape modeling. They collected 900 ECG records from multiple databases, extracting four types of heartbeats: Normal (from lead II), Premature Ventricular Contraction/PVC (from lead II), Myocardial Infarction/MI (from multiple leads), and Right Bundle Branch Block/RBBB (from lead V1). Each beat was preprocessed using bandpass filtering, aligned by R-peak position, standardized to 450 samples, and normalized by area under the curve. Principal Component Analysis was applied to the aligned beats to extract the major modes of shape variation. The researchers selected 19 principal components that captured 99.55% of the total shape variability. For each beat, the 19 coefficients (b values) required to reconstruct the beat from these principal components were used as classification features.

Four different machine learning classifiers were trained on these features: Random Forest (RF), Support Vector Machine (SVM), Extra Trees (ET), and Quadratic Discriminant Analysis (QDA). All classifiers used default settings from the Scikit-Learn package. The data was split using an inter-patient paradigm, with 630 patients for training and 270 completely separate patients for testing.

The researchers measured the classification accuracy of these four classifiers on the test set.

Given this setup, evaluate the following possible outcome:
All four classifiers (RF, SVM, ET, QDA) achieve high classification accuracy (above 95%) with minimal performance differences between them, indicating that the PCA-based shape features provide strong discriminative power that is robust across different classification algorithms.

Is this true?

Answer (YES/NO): YES